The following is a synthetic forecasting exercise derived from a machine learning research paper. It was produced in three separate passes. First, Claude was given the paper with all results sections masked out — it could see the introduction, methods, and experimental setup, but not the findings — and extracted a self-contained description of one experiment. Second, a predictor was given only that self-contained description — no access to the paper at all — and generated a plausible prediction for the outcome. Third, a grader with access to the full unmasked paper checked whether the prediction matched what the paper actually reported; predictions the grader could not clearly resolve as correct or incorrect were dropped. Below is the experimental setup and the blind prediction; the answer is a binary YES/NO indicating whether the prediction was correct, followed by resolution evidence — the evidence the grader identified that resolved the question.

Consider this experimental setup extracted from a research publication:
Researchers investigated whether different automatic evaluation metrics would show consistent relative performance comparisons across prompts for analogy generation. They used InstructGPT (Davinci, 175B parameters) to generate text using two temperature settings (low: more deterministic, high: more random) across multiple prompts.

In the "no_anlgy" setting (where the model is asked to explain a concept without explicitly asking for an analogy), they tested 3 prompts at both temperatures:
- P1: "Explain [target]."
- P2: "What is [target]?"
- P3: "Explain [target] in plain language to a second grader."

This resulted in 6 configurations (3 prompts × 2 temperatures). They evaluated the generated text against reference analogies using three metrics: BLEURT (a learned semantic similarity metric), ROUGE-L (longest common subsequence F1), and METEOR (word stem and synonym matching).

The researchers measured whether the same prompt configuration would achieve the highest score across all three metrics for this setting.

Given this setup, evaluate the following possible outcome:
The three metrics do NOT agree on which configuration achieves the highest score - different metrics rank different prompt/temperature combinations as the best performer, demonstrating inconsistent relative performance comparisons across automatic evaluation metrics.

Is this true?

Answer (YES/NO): YES